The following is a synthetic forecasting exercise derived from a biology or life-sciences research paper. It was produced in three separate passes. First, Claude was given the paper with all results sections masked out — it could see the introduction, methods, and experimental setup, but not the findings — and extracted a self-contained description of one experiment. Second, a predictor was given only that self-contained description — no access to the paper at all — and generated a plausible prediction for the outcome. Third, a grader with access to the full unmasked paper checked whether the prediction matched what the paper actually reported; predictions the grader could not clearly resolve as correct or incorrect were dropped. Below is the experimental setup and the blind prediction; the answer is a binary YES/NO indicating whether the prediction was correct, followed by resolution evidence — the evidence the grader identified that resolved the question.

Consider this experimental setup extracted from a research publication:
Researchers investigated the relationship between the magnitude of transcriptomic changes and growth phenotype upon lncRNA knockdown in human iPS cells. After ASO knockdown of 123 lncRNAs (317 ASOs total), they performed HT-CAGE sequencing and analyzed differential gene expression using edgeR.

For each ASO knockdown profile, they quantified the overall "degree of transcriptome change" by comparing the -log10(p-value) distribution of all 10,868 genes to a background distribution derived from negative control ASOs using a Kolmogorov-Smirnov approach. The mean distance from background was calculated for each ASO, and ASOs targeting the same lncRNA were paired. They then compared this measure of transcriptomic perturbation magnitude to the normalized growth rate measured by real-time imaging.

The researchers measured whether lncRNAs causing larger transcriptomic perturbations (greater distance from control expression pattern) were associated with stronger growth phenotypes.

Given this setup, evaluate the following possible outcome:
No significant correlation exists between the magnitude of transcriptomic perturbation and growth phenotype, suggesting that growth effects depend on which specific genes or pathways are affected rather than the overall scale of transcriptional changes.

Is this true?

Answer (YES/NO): NO